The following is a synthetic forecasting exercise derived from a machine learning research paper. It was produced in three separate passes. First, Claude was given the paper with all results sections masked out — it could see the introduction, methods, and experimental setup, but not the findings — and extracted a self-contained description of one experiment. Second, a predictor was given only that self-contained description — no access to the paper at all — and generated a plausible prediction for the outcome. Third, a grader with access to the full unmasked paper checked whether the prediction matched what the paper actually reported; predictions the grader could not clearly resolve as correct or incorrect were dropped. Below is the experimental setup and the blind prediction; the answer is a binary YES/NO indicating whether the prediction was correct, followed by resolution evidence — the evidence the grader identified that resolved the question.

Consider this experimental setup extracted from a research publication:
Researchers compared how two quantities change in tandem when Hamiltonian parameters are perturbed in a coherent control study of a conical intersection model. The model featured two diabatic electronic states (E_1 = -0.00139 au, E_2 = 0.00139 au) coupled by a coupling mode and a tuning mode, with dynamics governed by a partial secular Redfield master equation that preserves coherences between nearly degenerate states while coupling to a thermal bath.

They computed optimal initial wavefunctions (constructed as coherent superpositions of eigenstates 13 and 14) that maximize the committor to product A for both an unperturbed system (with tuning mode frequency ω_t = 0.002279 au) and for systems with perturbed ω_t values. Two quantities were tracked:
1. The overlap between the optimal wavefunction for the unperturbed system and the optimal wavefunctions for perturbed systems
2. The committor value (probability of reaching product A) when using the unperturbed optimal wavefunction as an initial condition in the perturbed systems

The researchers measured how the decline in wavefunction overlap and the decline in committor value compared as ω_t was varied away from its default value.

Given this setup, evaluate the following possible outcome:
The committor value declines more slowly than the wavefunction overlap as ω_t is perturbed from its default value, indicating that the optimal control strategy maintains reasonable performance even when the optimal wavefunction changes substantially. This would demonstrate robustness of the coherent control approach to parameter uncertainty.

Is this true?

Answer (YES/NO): NO